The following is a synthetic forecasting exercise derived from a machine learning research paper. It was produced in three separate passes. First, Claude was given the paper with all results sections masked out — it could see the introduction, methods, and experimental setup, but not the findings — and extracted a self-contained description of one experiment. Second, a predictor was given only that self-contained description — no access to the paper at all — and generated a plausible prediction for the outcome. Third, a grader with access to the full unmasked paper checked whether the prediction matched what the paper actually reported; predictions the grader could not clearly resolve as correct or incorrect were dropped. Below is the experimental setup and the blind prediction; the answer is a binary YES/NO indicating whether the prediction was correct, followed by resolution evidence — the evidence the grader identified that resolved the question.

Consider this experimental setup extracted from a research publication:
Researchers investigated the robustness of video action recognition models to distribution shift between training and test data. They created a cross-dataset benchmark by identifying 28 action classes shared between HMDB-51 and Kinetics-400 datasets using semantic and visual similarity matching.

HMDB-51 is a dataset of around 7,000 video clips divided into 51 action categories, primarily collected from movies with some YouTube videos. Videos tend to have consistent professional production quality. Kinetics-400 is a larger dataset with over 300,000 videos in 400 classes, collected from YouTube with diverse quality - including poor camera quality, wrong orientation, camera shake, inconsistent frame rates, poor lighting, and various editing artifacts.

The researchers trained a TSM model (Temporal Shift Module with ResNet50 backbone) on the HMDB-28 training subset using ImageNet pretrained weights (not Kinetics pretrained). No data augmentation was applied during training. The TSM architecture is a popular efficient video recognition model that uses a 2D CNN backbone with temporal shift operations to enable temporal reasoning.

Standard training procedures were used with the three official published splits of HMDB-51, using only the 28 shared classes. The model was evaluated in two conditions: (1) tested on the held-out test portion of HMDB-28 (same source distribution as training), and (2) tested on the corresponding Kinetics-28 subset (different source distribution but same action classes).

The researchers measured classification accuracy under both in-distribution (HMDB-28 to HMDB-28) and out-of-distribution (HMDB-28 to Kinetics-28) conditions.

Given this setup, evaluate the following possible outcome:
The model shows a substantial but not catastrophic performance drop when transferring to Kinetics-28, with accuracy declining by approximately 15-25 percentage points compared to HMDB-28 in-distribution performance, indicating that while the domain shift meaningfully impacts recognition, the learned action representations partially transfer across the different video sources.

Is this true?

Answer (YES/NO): NO